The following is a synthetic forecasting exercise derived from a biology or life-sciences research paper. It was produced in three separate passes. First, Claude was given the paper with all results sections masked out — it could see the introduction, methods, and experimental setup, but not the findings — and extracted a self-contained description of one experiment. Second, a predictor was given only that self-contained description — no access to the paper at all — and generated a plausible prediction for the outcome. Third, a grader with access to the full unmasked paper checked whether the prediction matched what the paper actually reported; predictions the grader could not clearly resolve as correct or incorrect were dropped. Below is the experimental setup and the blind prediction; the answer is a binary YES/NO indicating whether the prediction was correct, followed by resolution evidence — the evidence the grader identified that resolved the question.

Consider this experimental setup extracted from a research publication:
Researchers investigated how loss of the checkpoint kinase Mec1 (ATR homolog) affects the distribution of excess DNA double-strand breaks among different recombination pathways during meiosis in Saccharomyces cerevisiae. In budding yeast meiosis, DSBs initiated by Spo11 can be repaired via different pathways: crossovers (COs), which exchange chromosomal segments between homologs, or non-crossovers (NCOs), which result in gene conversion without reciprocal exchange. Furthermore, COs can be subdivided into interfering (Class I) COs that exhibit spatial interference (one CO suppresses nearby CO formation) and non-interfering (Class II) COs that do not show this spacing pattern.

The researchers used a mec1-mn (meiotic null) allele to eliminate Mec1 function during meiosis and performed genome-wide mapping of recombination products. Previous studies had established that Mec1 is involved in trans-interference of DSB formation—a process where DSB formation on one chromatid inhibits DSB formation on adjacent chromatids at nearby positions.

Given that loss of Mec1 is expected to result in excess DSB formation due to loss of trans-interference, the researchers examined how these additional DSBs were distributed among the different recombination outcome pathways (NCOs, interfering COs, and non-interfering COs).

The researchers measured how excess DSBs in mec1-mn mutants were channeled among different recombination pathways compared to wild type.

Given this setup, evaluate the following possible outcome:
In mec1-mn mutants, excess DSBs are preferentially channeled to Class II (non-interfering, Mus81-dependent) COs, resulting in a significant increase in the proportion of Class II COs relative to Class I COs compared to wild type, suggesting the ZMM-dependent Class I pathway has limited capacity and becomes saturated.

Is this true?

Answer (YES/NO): YES